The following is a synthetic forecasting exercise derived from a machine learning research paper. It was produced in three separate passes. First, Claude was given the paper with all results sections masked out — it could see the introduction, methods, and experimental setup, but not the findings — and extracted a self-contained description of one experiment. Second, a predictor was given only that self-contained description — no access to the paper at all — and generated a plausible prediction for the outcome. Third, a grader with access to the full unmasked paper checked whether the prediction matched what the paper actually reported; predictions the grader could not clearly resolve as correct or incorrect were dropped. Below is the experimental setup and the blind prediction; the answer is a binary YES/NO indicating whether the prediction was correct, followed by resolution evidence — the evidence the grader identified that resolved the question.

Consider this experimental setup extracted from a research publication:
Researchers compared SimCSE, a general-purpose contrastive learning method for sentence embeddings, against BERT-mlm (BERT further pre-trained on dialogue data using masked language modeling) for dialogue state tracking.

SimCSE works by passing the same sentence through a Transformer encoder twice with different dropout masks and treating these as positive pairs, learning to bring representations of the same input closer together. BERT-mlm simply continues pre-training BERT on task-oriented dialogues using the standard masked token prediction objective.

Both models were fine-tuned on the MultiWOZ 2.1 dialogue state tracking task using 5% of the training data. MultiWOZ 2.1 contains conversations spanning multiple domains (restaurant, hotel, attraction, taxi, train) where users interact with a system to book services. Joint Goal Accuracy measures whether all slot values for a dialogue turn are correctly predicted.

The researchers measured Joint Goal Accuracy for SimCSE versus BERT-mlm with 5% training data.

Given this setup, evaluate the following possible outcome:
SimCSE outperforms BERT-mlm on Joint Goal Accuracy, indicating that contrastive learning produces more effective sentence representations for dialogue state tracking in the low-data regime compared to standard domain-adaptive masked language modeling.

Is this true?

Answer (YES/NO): NO